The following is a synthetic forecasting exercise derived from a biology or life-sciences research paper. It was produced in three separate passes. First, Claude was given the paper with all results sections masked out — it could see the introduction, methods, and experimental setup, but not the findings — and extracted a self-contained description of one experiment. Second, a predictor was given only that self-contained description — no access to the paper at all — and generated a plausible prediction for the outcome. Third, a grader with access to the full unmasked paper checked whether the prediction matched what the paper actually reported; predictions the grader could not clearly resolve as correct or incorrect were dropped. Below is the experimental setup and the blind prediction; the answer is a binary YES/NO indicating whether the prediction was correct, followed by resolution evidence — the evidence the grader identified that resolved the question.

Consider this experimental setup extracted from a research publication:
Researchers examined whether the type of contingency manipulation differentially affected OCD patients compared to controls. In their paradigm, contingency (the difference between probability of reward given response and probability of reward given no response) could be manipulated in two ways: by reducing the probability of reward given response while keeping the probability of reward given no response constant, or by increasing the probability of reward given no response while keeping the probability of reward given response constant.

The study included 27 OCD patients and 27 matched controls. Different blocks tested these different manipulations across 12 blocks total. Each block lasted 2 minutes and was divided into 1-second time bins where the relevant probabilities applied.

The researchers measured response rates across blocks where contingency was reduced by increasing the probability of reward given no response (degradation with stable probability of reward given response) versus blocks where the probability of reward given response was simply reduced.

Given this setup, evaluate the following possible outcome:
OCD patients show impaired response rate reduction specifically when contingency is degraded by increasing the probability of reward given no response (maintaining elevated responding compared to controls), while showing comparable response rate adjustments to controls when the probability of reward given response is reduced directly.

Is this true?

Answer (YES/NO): NO